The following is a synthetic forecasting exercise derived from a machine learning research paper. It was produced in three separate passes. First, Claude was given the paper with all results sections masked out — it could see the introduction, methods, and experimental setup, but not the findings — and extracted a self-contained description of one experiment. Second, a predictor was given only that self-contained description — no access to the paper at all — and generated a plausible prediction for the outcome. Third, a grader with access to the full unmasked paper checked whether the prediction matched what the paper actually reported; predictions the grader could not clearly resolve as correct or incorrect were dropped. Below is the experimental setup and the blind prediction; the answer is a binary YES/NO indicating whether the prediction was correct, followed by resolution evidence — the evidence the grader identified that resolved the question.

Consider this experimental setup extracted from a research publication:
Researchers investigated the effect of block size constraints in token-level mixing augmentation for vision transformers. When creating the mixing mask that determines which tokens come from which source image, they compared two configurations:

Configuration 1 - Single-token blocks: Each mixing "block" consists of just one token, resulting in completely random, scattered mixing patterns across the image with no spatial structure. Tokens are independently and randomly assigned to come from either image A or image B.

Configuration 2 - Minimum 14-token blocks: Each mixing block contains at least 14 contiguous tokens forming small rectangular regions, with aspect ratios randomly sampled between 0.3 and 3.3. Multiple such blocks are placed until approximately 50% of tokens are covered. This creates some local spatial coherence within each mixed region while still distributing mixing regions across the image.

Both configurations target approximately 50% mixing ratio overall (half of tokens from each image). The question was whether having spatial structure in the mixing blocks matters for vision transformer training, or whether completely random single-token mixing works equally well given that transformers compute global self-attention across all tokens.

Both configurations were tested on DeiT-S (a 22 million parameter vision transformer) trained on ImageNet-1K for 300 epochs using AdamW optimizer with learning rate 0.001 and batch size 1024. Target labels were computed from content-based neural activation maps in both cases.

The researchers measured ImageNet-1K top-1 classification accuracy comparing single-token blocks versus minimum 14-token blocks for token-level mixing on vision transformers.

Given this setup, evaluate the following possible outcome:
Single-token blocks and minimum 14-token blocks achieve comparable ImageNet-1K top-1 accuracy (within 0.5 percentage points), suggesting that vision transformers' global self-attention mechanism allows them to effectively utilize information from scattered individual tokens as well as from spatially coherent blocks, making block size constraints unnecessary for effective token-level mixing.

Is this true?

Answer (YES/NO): YES